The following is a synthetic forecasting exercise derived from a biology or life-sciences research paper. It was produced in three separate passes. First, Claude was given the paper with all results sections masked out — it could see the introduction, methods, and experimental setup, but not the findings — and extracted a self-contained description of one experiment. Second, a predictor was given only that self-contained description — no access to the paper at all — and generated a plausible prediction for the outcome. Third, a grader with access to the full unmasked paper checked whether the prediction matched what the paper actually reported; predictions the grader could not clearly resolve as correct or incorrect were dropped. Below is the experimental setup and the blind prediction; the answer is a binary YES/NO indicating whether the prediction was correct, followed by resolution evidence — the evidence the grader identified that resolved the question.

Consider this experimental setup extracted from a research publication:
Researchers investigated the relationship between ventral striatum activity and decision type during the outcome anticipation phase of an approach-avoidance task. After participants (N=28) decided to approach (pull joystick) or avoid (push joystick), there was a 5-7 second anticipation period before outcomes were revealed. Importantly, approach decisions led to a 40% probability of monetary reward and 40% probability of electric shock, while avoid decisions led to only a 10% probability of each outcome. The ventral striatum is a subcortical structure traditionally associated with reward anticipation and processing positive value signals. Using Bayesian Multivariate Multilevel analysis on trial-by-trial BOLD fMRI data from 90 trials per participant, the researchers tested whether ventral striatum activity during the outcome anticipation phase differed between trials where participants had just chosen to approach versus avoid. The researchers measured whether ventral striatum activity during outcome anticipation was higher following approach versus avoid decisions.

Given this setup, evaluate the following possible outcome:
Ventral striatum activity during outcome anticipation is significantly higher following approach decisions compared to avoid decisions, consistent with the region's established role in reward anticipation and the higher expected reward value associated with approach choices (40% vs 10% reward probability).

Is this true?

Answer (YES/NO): NO